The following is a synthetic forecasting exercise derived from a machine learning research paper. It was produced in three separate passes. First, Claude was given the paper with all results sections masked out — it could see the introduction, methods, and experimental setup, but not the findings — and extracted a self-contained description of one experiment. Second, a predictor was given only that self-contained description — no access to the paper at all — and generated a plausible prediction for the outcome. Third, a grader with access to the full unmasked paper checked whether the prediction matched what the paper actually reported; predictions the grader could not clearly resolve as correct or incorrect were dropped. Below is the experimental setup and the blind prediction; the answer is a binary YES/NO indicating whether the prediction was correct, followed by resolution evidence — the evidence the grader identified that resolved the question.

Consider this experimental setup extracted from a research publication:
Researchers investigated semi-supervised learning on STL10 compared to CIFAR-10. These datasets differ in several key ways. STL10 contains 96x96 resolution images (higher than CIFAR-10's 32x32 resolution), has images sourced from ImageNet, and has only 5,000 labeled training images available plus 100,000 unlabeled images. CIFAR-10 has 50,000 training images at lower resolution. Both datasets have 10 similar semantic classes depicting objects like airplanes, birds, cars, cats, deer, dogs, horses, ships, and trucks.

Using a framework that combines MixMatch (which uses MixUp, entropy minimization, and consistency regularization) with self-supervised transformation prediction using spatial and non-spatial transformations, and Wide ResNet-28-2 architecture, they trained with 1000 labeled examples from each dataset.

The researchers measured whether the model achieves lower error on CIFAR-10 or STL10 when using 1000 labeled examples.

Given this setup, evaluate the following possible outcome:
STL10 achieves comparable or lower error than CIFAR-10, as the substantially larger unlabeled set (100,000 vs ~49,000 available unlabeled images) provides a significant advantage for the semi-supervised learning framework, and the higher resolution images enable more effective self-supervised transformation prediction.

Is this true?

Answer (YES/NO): NO